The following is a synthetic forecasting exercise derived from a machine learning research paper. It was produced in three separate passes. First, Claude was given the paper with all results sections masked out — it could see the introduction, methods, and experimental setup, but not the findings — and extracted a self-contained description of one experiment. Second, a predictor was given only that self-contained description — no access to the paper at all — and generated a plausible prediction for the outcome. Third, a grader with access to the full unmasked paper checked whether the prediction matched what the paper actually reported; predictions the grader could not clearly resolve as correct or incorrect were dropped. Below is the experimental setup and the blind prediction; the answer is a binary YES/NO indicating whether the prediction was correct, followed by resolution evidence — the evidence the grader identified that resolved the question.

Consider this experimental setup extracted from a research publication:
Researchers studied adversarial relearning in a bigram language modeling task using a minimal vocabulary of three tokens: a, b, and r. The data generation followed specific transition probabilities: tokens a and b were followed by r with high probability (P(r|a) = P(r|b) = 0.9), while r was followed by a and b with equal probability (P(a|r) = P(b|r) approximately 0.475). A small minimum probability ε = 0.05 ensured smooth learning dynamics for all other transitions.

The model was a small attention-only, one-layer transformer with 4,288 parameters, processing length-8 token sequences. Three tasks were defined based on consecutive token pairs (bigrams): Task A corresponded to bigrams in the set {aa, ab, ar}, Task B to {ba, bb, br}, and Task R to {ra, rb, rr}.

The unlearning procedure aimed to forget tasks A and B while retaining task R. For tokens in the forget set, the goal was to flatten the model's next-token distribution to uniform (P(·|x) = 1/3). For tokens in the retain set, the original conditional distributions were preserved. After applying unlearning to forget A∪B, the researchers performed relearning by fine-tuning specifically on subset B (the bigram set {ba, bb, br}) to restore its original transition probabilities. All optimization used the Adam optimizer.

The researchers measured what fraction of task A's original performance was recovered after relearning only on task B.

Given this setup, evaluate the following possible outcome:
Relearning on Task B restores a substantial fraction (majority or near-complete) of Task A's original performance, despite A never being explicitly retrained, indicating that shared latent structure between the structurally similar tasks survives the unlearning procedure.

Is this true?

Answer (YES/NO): YES